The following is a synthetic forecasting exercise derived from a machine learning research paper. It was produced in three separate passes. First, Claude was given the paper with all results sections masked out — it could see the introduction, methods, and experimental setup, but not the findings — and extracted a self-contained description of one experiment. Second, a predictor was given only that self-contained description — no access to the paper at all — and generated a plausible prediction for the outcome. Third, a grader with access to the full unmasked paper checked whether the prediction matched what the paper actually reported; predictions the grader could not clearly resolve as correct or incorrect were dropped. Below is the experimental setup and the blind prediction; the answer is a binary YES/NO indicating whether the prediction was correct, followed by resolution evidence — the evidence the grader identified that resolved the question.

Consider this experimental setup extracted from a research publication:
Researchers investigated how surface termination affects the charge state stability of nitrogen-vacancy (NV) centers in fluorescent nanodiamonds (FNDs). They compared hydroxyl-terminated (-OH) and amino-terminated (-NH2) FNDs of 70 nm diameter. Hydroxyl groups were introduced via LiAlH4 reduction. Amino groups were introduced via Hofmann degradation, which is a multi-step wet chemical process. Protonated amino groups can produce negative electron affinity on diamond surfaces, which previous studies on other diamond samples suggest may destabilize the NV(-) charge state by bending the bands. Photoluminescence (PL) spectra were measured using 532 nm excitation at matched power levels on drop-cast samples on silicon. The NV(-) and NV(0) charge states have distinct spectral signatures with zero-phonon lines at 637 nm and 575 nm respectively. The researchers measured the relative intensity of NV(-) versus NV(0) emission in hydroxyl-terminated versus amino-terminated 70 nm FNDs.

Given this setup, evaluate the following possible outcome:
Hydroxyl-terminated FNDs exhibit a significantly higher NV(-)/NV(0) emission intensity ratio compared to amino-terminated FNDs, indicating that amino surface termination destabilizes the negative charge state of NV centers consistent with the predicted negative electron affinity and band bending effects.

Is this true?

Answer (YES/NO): NO